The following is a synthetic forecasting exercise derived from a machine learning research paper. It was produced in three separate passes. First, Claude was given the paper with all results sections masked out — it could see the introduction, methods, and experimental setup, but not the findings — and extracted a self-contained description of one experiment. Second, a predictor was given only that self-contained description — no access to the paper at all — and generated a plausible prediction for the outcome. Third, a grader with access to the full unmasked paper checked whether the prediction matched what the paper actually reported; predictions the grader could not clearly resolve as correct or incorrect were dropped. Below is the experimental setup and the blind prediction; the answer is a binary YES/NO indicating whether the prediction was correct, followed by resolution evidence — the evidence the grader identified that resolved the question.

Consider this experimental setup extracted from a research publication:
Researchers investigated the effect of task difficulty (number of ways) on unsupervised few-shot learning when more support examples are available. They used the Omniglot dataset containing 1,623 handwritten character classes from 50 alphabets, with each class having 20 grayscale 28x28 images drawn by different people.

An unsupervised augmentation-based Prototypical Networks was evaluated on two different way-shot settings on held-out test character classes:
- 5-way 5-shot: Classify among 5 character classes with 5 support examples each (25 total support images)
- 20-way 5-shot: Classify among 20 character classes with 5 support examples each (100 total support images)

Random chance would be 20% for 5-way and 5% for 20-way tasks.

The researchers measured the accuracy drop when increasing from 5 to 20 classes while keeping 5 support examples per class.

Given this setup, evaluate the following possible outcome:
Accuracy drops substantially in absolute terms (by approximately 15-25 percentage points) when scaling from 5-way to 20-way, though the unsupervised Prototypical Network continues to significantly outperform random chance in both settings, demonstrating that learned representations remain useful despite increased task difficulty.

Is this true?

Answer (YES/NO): NO